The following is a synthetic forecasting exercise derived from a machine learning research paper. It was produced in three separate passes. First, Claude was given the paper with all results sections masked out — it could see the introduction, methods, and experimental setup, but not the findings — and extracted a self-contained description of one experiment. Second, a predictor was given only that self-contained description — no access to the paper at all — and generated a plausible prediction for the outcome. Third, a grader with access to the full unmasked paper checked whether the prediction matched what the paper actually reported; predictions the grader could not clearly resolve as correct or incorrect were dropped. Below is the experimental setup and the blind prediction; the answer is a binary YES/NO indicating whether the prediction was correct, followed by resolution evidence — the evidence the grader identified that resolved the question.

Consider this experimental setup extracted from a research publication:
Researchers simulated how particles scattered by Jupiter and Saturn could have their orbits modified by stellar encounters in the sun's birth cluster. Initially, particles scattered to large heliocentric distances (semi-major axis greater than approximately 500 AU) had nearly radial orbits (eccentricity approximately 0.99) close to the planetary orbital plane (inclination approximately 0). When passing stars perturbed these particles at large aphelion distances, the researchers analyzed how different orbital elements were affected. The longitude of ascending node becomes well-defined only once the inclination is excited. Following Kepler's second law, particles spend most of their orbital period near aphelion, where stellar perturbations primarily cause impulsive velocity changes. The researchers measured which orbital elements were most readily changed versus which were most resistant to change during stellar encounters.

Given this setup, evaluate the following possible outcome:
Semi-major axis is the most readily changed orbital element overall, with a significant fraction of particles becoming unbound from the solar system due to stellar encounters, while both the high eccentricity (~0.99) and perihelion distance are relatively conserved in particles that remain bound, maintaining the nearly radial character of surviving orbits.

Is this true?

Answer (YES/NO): NO